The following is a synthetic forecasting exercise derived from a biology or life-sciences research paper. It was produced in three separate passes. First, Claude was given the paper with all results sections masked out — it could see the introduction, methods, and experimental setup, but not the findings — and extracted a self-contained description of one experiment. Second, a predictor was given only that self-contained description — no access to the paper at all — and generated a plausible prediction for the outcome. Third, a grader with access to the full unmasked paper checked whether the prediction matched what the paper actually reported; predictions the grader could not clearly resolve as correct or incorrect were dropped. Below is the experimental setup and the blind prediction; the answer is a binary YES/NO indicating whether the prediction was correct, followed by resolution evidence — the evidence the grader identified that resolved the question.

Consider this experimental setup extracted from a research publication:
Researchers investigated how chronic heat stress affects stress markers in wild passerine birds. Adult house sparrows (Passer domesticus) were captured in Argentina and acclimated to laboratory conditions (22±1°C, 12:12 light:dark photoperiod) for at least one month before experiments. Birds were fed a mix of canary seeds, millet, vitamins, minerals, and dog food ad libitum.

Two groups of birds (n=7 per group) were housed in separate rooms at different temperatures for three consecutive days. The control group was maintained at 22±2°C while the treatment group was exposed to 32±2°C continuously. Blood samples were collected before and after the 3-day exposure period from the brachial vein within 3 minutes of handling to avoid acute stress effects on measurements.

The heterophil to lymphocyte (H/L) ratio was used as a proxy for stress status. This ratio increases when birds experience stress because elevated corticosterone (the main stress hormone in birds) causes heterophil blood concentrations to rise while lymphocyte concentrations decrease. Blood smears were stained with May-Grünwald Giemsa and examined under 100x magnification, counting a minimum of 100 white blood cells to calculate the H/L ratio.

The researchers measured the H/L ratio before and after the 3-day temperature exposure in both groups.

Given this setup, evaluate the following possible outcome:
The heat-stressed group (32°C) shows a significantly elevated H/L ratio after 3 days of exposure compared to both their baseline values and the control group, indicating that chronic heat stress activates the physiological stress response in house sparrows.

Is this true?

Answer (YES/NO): YES